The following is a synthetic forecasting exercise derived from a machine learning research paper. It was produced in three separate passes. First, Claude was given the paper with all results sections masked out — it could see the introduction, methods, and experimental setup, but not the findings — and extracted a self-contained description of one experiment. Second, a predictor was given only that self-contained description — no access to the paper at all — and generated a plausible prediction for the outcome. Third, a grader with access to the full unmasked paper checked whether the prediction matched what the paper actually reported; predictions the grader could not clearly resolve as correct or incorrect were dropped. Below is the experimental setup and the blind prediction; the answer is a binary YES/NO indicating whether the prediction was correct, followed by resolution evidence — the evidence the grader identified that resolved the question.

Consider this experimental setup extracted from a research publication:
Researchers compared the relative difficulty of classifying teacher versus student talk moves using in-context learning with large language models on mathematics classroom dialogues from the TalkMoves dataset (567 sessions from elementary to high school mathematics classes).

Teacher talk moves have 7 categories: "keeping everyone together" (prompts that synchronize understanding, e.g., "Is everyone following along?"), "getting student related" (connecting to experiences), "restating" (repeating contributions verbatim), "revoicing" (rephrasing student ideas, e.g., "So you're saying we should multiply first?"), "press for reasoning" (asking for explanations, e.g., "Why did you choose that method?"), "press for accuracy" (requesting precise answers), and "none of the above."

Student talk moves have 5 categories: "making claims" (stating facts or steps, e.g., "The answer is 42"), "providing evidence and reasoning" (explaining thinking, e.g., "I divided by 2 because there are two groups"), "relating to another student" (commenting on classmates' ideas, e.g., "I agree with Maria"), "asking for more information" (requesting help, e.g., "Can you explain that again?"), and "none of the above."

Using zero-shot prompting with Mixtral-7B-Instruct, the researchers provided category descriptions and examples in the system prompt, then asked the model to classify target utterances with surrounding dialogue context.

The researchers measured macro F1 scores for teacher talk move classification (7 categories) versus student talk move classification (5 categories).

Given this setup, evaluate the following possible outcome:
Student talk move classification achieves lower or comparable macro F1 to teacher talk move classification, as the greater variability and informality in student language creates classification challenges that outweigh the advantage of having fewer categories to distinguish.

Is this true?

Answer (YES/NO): NO